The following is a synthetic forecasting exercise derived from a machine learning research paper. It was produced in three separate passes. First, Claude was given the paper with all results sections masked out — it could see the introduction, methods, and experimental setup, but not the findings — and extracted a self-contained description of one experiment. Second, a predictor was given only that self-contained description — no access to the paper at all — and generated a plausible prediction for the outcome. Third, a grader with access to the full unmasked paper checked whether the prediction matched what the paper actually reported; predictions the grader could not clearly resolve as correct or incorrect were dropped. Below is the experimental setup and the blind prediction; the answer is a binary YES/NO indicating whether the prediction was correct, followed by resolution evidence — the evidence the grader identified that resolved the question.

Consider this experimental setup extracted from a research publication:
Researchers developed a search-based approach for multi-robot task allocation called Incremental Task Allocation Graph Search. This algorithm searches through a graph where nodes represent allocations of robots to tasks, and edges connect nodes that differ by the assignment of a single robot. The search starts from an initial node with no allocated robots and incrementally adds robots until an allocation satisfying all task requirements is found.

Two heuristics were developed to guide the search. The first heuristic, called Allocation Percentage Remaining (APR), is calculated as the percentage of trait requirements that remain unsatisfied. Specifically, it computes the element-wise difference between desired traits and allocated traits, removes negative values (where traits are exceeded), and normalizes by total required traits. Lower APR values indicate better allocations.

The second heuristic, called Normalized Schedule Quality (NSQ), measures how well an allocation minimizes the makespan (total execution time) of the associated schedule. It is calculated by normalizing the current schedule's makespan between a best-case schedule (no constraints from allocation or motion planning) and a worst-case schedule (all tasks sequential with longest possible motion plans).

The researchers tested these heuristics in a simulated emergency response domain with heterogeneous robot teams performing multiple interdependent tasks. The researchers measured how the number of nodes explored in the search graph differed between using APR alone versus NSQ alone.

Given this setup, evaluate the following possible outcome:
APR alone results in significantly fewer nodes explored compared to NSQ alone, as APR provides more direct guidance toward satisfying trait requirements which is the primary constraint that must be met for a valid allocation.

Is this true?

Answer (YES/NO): YES